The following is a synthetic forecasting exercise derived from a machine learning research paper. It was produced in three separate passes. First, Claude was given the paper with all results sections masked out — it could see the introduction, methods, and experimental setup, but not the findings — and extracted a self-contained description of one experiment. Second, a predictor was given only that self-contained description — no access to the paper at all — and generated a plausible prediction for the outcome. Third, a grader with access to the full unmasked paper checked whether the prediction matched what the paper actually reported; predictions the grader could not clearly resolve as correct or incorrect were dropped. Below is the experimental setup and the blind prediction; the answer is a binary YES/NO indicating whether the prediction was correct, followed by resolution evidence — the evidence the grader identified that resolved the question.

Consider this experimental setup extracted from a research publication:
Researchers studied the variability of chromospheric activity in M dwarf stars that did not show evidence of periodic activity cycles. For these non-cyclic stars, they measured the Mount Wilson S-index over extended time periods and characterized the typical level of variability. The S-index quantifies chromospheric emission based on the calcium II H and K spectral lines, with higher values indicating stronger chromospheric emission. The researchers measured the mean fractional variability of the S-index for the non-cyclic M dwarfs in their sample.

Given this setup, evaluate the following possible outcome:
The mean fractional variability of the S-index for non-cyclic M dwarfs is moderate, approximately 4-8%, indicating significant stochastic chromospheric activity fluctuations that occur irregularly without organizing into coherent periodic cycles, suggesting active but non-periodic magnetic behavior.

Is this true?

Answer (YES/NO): NO